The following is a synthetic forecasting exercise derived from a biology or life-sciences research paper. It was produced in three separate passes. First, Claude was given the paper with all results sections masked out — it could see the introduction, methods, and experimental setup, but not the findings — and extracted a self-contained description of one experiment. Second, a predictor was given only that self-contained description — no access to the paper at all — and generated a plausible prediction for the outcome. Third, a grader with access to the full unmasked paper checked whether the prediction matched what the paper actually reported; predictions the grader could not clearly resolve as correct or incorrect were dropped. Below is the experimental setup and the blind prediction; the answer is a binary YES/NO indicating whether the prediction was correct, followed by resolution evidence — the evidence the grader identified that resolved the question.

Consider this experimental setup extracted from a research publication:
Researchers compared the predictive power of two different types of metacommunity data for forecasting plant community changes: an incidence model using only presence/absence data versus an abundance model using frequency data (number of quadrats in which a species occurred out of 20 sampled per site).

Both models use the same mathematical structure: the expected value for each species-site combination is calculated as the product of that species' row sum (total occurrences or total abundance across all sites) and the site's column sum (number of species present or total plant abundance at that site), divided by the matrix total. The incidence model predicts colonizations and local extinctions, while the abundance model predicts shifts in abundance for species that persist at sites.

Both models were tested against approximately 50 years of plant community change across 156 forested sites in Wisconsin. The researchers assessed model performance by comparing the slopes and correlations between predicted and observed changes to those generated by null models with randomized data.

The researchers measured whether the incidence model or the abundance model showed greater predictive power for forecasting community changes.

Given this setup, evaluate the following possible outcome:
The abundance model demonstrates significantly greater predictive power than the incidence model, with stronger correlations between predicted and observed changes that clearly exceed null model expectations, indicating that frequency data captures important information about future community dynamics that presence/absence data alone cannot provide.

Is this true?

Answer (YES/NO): YES